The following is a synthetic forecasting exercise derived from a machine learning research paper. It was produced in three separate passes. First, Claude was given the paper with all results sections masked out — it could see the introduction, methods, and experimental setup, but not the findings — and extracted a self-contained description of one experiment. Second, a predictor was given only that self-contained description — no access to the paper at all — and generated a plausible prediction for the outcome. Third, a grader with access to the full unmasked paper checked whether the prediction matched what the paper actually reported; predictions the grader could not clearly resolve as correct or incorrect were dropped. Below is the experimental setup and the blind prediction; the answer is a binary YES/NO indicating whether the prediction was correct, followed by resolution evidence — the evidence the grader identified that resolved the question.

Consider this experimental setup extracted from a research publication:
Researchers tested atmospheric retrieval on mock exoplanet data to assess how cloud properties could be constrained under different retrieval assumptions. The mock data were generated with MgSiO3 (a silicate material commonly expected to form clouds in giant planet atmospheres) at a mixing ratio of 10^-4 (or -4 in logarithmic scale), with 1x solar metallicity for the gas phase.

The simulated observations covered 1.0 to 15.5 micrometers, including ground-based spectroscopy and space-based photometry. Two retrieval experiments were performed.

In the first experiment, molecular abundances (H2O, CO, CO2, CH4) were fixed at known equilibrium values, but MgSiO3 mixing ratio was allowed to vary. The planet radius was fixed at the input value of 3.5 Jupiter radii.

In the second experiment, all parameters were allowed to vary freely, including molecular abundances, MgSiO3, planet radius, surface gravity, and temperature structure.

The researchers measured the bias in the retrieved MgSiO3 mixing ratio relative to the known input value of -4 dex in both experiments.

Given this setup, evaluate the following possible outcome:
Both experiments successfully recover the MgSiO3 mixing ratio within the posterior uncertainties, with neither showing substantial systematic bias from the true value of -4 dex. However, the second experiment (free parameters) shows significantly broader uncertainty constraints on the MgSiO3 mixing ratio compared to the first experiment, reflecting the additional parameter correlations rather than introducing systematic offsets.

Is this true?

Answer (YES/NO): NO